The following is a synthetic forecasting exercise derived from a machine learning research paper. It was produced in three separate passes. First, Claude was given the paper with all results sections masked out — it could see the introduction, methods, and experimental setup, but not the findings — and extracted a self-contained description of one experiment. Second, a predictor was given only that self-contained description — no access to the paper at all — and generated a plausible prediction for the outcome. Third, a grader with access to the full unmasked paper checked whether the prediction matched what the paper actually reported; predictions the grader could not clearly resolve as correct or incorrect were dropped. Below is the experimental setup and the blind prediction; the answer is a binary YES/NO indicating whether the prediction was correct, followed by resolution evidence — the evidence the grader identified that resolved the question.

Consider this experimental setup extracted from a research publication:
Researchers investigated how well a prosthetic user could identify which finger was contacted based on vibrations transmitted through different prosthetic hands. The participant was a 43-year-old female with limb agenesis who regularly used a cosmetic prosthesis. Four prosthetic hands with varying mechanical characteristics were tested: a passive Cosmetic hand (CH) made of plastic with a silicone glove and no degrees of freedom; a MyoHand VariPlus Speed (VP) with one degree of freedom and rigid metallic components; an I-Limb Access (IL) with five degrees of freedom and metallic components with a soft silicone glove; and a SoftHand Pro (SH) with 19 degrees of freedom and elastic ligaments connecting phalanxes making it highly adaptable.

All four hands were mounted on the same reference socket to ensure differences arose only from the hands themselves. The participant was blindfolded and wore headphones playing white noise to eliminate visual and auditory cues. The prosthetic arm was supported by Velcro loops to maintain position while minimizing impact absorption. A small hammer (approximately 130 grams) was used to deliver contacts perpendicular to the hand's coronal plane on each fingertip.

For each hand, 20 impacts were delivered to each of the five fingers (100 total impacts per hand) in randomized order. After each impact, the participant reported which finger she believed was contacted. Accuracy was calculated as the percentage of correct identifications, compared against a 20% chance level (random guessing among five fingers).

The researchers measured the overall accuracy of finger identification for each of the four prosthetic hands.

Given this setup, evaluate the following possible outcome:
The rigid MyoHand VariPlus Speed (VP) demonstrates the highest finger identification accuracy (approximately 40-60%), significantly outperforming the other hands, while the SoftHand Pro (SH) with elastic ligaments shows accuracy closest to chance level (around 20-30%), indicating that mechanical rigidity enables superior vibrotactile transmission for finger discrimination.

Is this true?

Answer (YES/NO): NO